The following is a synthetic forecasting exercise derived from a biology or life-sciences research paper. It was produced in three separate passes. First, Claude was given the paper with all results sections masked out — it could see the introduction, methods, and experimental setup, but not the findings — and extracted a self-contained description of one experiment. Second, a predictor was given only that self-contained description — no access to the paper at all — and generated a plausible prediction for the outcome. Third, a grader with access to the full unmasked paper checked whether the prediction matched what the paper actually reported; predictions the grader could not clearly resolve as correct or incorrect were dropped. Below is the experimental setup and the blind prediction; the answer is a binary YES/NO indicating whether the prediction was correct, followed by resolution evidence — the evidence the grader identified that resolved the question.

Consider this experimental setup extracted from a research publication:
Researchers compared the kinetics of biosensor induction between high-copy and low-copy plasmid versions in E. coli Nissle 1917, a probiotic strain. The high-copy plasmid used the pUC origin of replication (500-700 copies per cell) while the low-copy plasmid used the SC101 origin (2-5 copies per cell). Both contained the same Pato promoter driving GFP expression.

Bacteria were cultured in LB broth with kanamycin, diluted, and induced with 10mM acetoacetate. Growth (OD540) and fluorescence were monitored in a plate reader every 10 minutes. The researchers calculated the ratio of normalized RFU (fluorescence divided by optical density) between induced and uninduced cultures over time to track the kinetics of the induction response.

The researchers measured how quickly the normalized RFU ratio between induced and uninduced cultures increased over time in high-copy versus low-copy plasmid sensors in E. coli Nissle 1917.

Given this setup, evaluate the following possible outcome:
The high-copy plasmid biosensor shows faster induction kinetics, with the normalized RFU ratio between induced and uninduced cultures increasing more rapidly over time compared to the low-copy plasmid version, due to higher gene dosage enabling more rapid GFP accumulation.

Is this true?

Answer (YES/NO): NO